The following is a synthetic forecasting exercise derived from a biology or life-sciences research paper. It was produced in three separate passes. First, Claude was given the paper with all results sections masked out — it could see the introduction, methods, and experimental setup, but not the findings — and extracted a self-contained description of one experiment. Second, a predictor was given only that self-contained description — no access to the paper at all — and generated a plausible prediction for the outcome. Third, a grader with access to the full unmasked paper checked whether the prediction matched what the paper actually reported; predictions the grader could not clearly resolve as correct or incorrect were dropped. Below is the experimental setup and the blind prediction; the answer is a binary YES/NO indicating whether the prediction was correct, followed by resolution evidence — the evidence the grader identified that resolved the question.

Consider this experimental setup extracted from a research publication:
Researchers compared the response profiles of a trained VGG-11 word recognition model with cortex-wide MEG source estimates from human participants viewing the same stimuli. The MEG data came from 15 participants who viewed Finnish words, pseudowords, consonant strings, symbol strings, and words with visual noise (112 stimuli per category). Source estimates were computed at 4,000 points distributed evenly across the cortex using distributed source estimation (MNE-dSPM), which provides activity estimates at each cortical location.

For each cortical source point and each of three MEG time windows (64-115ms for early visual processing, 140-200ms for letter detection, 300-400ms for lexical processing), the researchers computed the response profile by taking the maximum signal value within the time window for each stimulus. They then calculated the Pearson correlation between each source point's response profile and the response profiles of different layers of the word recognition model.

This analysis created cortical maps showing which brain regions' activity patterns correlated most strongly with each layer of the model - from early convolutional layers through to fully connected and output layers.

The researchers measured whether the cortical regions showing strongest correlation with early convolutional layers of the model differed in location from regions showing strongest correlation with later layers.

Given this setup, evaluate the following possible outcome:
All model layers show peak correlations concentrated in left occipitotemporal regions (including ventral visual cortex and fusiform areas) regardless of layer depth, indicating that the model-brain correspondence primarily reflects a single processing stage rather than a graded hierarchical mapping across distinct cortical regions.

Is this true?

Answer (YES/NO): YES